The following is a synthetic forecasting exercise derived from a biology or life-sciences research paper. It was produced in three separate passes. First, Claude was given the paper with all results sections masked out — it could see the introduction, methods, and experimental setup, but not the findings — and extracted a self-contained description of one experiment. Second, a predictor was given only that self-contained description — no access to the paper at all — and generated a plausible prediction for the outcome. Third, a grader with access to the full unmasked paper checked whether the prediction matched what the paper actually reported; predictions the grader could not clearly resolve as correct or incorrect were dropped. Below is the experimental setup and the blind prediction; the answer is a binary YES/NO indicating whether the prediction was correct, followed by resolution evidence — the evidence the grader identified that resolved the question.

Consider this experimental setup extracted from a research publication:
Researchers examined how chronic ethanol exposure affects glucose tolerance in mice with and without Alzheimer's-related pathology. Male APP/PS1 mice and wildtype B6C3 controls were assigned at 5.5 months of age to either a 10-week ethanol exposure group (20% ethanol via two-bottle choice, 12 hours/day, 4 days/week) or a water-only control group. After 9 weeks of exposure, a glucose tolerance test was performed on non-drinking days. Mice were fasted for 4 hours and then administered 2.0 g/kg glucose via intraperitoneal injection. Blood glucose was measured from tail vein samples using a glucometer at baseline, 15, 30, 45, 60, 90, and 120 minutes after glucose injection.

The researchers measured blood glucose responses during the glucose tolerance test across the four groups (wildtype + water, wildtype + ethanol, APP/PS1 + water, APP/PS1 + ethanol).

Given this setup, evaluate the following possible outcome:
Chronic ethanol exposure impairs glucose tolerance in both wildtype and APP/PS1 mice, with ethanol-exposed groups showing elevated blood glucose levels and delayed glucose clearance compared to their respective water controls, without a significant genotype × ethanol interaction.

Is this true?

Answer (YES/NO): NO